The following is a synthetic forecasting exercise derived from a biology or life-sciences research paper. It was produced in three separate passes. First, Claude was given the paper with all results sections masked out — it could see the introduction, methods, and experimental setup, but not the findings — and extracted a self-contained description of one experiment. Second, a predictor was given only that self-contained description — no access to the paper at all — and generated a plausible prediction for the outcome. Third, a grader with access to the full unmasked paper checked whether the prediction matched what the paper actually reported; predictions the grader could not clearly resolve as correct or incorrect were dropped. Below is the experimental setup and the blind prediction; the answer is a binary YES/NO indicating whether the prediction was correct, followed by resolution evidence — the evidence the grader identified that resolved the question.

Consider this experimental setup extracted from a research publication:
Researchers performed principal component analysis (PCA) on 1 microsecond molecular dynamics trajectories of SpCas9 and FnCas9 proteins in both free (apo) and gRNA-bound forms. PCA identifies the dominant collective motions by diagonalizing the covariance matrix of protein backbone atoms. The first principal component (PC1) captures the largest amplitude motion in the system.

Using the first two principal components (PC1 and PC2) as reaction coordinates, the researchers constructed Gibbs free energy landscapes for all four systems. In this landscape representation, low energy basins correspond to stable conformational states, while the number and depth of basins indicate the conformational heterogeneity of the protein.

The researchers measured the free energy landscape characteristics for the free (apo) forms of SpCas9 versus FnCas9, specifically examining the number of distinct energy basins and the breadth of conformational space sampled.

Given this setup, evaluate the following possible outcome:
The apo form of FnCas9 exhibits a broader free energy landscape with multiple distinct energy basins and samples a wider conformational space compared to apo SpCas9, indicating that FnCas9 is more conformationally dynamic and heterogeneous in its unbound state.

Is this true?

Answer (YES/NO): YES